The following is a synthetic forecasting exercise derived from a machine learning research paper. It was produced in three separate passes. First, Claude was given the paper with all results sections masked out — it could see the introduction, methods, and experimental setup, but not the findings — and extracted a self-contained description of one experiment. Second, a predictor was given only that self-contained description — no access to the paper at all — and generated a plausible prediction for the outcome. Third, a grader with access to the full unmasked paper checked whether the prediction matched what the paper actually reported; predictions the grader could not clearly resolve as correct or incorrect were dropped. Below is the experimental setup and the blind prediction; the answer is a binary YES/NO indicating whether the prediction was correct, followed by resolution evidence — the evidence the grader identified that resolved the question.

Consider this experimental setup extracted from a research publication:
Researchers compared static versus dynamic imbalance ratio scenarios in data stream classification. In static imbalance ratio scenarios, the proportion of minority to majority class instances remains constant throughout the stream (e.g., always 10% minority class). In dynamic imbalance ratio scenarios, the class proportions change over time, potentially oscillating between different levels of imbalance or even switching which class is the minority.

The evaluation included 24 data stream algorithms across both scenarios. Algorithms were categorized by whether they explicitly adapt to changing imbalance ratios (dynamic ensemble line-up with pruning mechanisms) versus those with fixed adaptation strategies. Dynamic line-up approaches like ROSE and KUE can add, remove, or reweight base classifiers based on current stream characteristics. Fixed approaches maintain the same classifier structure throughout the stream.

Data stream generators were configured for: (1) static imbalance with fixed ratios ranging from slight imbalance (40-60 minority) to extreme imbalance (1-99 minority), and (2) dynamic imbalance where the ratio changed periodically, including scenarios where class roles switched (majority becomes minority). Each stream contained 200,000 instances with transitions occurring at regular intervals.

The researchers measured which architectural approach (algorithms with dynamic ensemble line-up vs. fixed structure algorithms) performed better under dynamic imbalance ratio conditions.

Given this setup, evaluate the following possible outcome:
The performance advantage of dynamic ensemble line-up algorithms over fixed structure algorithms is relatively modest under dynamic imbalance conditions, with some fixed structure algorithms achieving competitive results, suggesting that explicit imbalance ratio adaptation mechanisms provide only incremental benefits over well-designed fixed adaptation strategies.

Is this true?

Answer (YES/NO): YES